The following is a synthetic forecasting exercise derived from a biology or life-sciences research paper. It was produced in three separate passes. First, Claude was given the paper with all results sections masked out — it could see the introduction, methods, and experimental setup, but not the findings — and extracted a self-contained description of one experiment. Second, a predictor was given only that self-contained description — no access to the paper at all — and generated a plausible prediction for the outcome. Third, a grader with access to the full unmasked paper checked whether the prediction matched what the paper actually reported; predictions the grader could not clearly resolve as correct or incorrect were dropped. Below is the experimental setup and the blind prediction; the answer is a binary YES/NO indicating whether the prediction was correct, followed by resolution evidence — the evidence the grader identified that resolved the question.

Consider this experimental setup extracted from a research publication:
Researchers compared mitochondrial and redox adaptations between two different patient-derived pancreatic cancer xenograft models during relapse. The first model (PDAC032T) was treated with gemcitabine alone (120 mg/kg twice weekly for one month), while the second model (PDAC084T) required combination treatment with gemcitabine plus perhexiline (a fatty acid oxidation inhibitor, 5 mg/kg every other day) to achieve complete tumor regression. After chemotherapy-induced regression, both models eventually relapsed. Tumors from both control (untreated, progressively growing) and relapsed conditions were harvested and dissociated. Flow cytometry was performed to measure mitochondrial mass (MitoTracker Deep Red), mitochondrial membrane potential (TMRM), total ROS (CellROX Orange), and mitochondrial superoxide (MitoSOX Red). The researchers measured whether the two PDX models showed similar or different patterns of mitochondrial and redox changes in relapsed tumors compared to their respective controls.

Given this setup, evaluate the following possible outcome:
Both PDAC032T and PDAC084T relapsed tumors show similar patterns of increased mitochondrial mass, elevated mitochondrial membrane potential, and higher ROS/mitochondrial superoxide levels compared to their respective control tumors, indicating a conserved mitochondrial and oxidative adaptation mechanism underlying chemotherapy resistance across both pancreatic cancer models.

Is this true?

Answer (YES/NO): YES